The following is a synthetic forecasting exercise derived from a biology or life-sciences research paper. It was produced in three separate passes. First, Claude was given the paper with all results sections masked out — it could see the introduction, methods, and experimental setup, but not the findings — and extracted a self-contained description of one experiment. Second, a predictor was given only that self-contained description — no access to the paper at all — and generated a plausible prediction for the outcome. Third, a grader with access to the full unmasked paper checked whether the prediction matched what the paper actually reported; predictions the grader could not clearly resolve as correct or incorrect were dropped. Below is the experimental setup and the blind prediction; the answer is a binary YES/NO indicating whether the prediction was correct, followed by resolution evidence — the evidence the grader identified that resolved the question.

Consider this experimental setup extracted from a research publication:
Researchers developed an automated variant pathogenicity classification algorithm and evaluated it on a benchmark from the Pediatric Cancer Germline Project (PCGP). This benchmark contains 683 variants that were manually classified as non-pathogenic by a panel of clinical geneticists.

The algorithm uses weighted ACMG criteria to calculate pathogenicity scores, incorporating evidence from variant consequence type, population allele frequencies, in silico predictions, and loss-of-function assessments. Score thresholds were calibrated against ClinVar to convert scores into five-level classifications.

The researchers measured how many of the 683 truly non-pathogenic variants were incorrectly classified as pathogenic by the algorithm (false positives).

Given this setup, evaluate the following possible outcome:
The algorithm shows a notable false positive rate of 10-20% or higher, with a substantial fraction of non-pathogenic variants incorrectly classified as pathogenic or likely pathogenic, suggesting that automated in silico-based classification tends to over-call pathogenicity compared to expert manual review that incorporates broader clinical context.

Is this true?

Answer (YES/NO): NO